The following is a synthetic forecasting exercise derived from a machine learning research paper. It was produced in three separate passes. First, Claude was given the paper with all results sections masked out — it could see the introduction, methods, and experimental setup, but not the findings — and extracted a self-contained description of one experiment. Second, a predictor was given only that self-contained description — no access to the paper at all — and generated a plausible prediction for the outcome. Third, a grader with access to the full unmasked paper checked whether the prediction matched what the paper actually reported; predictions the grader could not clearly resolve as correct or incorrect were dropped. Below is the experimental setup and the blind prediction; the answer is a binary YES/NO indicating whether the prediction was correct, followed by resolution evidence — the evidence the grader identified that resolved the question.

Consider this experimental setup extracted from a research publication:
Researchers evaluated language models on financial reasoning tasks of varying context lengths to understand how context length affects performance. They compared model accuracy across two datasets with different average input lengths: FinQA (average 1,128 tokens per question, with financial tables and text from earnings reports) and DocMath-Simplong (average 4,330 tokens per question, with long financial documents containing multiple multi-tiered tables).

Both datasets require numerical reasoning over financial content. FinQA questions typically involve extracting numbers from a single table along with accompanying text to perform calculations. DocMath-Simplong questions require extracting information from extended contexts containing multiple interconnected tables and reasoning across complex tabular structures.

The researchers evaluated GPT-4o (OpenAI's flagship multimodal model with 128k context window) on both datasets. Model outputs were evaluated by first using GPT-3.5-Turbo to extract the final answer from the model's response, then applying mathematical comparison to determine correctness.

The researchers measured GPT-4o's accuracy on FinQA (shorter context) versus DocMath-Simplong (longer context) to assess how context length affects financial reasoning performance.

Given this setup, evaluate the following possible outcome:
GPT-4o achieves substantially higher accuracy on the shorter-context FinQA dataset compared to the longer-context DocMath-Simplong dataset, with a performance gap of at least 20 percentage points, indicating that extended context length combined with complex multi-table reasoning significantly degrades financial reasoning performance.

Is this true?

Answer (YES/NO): NO